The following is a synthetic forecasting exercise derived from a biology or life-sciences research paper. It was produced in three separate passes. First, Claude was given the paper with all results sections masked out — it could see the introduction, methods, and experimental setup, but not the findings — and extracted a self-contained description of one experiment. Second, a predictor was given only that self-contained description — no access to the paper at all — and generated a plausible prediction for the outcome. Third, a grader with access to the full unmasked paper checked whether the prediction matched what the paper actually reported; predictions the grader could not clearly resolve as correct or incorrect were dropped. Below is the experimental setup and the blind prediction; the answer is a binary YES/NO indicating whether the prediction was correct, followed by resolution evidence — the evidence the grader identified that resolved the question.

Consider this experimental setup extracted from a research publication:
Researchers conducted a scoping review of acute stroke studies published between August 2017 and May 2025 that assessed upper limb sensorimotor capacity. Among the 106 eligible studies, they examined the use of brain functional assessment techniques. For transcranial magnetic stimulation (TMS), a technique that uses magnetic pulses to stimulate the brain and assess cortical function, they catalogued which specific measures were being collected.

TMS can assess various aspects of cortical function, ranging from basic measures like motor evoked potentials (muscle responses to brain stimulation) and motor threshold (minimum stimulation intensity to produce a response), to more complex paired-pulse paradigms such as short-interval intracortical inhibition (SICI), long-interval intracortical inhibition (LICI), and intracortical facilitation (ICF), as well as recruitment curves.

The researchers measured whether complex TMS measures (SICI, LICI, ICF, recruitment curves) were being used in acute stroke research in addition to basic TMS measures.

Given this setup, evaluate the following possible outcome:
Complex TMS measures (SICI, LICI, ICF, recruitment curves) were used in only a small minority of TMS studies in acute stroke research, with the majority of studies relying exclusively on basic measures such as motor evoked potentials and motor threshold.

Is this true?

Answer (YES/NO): NO